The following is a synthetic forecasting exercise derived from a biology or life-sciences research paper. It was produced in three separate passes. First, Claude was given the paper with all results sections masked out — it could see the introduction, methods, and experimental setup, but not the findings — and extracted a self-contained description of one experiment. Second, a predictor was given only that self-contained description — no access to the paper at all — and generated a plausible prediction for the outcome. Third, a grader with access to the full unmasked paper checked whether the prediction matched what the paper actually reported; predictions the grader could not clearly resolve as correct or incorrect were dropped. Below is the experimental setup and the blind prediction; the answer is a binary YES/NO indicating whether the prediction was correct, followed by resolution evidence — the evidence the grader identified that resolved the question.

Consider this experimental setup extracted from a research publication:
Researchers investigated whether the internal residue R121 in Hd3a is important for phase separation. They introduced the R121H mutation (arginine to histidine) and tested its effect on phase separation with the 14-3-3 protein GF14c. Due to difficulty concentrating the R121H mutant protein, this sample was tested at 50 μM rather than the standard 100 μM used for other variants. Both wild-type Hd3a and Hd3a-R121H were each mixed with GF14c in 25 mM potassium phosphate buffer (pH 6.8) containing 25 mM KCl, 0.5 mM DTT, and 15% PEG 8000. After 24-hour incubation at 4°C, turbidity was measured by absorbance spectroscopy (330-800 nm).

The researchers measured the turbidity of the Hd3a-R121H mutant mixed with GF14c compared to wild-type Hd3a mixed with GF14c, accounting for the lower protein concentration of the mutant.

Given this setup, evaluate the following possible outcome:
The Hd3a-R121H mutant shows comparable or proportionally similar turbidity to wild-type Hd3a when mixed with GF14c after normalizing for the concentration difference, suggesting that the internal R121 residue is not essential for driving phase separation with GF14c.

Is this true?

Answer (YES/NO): NO